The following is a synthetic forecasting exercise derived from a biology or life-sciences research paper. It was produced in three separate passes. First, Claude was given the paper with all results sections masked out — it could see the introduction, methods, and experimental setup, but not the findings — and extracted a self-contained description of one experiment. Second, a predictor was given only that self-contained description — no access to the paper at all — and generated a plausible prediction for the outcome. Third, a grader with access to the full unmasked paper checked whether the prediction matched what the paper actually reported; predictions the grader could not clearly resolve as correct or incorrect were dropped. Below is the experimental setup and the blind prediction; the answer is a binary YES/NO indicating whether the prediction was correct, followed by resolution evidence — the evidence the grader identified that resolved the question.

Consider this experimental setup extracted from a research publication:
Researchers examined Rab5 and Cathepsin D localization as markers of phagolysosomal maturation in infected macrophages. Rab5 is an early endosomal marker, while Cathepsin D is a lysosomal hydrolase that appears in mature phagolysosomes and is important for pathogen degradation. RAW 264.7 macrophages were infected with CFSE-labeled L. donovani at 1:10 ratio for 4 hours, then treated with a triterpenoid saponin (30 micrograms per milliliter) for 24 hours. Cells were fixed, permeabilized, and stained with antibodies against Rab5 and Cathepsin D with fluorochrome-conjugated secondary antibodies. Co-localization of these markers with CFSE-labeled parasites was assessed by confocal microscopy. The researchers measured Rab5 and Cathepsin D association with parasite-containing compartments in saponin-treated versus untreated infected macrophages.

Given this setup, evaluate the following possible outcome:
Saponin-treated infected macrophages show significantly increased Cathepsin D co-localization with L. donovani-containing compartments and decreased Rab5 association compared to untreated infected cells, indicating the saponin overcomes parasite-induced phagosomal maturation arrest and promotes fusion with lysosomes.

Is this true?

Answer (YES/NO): NO